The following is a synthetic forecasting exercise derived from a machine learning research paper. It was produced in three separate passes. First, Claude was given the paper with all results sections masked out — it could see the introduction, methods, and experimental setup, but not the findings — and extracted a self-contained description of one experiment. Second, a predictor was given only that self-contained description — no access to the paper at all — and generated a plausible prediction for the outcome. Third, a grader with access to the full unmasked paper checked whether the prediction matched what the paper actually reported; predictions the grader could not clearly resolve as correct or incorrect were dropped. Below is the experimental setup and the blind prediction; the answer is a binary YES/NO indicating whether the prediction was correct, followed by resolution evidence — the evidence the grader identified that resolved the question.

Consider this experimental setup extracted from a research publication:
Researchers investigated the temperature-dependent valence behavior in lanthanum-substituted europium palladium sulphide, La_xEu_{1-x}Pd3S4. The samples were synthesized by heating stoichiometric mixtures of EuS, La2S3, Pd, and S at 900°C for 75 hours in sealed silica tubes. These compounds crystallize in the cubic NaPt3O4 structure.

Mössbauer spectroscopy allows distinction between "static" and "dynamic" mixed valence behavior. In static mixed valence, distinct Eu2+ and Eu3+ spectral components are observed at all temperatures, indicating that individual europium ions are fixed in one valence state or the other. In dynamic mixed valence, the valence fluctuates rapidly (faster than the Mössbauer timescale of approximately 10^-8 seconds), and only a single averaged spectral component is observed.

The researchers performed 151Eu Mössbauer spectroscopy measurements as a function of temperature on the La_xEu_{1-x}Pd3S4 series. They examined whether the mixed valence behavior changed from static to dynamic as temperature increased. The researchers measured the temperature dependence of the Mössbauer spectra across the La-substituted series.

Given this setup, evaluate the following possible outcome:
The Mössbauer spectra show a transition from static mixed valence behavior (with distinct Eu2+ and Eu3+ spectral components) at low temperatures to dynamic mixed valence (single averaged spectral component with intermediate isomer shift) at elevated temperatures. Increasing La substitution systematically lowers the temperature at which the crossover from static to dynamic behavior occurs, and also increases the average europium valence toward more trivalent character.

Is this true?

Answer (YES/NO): YES